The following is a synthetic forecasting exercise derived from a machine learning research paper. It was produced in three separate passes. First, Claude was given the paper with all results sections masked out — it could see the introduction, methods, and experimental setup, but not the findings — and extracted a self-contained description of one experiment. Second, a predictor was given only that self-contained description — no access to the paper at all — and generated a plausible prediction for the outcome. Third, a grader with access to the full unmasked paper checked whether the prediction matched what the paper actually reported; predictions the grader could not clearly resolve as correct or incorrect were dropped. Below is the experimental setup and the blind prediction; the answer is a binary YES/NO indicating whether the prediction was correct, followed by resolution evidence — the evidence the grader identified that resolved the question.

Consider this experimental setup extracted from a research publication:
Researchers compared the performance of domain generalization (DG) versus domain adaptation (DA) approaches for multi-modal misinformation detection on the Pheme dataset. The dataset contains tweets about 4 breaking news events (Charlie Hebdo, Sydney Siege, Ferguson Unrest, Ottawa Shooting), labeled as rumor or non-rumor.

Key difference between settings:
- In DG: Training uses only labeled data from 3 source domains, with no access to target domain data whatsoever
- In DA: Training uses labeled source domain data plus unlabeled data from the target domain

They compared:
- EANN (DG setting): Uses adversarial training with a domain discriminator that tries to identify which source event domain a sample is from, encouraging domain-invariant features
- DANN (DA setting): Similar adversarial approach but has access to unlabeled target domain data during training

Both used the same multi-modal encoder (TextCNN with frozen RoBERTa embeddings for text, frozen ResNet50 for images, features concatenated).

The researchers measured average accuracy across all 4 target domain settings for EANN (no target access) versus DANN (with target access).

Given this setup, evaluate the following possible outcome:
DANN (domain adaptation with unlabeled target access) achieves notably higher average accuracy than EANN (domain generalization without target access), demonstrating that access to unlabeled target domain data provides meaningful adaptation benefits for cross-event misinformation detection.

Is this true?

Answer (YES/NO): NO